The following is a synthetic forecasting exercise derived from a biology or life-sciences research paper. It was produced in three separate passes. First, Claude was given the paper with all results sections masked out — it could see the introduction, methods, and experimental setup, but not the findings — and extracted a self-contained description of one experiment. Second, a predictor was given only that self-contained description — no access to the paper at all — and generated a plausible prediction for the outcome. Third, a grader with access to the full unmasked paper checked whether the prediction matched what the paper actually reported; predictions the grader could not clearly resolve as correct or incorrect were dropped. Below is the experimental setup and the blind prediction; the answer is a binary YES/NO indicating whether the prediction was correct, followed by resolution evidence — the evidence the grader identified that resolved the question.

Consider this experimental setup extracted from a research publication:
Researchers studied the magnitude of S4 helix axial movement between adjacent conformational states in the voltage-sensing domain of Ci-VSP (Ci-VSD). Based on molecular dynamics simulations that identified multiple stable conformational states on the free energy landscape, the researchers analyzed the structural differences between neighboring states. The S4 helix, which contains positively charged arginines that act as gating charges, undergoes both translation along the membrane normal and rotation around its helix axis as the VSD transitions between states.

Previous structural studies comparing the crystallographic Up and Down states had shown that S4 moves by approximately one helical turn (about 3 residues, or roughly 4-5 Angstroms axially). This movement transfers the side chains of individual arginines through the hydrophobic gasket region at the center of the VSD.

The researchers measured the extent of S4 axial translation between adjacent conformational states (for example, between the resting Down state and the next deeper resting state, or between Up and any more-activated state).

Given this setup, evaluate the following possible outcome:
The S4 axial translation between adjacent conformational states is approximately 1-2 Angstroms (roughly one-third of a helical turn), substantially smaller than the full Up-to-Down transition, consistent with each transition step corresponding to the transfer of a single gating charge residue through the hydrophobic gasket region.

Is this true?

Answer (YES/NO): NO